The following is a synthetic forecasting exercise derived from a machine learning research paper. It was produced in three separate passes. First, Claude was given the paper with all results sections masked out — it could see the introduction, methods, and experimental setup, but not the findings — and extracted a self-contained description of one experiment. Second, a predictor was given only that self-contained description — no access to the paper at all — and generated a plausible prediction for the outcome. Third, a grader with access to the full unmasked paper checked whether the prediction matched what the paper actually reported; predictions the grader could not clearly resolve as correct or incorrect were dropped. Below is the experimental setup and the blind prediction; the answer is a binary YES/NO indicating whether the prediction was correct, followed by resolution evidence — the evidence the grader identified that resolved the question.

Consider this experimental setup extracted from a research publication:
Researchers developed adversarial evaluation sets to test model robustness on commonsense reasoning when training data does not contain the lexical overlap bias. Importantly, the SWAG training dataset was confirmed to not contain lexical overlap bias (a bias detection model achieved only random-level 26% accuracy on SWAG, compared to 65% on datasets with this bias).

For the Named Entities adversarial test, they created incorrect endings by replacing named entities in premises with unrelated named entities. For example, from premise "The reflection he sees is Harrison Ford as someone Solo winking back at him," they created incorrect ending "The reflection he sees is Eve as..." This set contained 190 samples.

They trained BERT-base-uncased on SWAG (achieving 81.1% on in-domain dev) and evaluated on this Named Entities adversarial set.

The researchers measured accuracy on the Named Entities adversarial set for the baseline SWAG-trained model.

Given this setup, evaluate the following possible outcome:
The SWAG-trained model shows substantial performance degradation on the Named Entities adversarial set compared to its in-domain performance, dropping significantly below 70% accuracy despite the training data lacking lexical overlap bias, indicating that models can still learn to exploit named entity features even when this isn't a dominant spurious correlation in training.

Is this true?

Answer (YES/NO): YES